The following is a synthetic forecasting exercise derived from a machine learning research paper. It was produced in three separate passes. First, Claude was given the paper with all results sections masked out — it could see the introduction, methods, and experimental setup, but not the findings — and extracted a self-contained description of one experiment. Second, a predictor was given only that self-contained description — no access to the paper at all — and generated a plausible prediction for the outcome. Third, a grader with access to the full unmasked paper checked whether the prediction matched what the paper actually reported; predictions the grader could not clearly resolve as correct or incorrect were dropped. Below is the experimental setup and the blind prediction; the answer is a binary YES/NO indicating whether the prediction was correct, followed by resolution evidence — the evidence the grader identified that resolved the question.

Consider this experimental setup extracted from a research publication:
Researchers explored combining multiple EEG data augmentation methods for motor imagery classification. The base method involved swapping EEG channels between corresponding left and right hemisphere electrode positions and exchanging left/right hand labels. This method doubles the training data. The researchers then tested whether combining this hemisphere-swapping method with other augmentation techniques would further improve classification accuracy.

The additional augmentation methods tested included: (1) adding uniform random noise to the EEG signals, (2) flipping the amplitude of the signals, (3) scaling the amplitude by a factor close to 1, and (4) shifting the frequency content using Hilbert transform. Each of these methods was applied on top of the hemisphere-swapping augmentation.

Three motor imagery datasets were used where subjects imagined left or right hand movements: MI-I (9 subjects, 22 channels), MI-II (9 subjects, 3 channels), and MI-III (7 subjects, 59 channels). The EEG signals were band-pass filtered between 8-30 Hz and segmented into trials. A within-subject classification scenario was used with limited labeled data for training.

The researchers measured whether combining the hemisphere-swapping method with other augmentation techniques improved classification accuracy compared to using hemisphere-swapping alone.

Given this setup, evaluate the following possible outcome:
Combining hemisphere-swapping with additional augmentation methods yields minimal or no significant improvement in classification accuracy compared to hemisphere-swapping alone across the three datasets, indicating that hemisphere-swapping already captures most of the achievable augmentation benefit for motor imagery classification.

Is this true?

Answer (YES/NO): NO